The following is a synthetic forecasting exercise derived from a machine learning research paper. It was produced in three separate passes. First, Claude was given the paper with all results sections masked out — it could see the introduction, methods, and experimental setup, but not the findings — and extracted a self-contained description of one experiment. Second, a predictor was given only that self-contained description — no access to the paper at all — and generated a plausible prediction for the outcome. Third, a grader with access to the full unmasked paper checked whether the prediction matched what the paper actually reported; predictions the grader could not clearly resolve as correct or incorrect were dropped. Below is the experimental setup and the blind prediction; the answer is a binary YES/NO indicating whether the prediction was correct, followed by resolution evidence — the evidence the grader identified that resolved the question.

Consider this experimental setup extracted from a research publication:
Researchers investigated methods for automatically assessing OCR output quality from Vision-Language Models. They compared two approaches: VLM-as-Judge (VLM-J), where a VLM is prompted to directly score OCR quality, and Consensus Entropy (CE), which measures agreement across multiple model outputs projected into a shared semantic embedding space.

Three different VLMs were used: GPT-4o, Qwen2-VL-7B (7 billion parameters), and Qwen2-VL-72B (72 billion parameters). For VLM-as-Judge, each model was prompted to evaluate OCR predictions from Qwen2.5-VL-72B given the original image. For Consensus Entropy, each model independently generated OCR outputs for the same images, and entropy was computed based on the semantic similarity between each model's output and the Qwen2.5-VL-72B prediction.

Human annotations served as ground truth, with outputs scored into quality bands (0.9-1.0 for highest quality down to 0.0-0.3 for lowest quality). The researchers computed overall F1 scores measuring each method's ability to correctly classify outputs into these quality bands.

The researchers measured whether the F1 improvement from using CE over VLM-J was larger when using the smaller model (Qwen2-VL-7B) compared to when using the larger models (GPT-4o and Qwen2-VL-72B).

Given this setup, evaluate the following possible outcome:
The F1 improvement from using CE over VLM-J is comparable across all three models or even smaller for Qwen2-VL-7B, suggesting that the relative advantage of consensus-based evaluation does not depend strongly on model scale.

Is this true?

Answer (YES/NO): NO